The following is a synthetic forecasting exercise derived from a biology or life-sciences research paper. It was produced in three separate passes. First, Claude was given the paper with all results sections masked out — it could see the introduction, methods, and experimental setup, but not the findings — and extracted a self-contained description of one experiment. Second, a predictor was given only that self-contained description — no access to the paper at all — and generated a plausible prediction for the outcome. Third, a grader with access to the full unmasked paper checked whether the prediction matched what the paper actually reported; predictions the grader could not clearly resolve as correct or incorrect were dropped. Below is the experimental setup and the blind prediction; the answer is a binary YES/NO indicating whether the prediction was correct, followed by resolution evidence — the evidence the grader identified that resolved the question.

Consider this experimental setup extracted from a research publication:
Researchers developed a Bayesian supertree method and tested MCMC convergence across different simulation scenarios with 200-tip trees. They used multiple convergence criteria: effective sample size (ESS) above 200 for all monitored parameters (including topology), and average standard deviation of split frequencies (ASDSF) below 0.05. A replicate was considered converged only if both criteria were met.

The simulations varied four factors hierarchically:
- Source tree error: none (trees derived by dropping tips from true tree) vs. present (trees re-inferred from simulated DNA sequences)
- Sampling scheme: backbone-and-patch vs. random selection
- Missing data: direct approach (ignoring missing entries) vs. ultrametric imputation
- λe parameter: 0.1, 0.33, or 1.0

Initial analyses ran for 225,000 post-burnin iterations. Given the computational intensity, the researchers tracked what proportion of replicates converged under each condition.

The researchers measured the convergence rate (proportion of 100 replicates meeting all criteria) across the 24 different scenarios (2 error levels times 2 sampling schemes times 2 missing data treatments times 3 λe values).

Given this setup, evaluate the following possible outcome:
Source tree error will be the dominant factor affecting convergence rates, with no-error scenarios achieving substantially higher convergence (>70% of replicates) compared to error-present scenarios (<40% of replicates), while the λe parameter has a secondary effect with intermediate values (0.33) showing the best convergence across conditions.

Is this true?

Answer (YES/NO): NO